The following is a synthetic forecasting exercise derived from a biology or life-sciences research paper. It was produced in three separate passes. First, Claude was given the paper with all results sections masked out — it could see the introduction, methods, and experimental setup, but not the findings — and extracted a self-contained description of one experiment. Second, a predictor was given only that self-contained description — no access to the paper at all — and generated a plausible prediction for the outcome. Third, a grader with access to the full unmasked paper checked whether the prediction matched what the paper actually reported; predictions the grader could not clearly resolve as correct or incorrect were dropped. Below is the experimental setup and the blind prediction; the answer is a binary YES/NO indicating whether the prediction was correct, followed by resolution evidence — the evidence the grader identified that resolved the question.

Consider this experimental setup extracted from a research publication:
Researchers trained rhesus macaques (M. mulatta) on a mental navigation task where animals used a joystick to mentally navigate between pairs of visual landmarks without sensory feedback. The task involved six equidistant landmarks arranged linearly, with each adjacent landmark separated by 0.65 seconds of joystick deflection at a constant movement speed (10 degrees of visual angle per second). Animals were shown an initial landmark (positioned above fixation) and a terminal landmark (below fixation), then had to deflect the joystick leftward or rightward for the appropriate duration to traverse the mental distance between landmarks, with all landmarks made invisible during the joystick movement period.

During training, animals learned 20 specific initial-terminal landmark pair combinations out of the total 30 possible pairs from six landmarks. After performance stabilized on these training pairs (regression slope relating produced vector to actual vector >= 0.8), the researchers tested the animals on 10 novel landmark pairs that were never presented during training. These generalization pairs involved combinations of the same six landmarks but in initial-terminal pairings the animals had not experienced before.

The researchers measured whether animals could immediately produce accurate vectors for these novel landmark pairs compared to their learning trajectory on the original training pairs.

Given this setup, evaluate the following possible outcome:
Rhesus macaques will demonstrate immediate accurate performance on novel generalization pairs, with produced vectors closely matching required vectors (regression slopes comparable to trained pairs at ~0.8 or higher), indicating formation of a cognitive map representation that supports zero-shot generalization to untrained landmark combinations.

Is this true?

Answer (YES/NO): YES